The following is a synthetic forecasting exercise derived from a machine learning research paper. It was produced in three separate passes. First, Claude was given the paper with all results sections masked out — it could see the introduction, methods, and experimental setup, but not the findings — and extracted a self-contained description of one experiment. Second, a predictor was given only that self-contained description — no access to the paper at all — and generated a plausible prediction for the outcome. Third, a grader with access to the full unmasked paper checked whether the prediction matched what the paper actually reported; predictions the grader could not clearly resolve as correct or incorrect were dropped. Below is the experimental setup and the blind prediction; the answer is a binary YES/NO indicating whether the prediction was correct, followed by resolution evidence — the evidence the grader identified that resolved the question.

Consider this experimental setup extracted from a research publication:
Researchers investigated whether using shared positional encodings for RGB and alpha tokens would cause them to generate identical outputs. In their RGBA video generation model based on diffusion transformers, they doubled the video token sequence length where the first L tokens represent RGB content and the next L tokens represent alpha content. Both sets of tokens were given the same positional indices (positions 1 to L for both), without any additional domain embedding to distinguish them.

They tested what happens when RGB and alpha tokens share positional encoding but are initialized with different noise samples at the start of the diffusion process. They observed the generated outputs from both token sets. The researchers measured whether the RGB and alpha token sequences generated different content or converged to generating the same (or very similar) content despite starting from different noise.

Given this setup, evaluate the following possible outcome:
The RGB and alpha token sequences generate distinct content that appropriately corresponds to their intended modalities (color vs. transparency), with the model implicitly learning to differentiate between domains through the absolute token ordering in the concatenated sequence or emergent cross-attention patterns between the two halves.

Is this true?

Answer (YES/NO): NO